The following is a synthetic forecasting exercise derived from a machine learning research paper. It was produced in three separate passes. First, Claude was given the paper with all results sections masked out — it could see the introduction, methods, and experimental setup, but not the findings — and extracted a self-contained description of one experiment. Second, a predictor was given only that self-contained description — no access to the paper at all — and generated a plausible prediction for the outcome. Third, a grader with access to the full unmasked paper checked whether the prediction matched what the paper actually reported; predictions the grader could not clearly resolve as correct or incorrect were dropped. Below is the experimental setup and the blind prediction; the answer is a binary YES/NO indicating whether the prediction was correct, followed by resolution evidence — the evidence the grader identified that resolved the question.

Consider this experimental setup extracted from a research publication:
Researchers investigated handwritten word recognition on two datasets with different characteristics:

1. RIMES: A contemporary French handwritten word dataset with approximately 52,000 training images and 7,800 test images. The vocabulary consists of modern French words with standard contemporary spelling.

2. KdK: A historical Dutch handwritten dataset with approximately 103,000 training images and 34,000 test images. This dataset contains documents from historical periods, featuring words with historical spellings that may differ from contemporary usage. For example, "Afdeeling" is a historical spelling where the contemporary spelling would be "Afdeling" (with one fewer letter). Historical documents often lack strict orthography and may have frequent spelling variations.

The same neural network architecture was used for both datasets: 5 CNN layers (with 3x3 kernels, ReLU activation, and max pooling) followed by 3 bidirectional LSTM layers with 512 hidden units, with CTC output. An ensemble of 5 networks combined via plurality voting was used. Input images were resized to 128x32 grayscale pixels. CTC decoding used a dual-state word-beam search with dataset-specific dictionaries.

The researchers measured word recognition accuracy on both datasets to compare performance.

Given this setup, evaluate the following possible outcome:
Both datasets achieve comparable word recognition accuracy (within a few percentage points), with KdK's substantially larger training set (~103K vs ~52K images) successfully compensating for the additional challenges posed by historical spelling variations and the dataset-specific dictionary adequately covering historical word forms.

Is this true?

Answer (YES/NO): NO